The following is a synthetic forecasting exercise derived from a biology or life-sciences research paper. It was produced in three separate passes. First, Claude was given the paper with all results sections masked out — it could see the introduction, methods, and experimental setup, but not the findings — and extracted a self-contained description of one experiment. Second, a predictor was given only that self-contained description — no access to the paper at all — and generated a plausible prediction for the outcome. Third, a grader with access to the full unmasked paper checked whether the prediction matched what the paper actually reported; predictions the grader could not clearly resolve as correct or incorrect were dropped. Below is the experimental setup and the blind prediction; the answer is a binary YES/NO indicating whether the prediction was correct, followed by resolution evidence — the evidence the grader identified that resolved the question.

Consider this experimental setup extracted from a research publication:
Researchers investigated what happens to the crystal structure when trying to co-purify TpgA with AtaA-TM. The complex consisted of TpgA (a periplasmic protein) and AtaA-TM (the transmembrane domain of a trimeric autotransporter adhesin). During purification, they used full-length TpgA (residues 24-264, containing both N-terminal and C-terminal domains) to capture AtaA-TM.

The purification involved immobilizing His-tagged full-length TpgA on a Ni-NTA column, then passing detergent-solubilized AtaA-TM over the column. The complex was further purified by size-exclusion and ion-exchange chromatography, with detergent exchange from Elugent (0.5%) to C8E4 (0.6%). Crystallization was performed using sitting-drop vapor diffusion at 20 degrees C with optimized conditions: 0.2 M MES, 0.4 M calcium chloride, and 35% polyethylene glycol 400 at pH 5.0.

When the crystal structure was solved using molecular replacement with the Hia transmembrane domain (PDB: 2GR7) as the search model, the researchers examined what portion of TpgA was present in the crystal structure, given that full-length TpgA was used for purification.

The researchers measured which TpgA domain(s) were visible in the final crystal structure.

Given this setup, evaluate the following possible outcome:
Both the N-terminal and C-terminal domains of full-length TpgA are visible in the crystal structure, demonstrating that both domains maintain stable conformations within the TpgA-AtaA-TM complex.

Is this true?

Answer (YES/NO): NO